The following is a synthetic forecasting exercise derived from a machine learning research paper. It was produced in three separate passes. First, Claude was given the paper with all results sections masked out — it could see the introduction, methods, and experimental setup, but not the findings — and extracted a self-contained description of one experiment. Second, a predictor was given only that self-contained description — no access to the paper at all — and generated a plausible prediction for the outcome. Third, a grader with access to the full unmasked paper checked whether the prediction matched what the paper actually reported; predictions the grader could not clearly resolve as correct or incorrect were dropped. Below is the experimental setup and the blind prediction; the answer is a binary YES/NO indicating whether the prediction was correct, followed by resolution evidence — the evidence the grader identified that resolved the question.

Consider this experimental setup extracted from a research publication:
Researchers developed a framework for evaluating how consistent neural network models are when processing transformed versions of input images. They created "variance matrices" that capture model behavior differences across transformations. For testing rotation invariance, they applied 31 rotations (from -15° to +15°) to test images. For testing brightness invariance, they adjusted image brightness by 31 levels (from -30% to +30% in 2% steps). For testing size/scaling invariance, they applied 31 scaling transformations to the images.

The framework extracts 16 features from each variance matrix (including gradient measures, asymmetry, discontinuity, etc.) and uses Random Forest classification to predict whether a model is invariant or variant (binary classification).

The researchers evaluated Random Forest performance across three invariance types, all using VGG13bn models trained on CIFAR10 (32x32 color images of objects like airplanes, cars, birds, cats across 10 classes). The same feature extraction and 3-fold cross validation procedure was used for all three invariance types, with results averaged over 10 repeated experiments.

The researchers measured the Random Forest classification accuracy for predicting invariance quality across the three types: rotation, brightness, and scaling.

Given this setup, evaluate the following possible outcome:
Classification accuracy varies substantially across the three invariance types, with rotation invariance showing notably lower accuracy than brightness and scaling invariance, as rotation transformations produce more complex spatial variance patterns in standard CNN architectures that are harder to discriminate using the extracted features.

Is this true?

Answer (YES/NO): NO